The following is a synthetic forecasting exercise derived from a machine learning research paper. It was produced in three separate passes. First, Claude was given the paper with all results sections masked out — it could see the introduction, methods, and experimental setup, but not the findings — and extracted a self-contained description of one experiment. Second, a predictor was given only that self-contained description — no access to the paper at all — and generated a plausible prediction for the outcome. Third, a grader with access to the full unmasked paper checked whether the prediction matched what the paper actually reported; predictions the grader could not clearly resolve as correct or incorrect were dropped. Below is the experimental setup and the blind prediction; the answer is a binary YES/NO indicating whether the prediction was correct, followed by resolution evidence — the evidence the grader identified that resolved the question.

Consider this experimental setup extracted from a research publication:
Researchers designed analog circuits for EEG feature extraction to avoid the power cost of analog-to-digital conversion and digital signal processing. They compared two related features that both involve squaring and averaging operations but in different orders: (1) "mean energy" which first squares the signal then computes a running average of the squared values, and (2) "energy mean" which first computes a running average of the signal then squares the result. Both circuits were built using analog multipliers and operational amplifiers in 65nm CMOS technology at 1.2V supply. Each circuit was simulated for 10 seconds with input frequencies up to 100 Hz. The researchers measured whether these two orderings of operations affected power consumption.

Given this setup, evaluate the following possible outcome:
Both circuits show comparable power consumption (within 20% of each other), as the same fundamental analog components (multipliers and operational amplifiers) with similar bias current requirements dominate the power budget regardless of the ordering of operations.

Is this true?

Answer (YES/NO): NO